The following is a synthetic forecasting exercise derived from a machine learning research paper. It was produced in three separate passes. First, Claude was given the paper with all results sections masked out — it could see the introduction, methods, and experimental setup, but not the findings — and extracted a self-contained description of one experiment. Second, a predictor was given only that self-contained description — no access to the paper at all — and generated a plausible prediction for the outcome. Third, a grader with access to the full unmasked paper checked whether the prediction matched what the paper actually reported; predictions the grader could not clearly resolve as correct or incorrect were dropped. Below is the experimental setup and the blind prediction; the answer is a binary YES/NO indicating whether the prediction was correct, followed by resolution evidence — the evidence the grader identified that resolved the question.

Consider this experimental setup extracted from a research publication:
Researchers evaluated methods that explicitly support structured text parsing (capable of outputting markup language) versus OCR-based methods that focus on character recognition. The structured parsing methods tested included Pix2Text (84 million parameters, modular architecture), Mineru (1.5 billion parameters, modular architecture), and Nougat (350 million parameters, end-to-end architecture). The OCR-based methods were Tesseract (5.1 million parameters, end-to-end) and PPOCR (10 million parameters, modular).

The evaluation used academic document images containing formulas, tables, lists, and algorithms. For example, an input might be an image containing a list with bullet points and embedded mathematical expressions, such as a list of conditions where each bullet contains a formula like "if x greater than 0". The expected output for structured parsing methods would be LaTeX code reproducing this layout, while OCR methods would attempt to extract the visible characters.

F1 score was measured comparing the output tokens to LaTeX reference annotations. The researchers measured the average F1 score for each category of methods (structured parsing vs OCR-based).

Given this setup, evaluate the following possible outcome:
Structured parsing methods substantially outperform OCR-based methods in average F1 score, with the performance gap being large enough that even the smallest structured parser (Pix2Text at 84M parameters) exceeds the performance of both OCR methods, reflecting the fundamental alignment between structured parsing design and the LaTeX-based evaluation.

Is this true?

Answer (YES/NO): YES